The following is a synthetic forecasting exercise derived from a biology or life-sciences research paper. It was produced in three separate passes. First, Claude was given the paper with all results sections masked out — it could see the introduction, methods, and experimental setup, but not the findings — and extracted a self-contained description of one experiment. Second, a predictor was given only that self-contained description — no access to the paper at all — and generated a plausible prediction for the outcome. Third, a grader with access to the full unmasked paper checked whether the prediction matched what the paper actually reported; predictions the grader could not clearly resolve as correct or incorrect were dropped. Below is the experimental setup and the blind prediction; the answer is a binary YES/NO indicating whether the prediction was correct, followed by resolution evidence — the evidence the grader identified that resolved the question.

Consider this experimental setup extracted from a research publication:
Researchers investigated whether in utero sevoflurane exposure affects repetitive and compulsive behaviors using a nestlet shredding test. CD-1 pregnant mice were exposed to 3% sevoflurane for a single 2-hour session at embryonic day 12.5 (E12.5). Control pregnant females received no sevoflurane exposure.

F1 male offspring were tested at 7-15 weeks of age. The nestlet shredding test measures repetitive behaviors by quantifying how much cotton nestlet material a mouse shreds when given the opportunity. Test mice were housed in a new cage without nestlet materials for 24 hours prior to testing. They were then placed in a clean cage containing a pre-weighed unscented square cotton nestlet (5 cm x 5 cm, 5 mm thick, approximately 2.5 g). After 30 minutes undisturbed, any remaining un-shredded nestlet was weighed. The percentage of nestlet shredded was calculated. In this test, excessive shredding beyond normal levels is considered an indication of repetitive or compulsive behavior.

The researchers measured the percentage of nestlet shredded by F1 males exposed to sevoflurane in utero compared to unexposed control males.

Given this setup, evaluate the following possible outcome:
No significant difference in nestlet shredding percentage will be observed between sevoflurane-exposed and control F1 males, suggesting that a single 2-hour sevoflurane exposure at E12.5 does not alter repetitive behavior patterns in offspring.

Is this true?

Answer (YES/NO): NO